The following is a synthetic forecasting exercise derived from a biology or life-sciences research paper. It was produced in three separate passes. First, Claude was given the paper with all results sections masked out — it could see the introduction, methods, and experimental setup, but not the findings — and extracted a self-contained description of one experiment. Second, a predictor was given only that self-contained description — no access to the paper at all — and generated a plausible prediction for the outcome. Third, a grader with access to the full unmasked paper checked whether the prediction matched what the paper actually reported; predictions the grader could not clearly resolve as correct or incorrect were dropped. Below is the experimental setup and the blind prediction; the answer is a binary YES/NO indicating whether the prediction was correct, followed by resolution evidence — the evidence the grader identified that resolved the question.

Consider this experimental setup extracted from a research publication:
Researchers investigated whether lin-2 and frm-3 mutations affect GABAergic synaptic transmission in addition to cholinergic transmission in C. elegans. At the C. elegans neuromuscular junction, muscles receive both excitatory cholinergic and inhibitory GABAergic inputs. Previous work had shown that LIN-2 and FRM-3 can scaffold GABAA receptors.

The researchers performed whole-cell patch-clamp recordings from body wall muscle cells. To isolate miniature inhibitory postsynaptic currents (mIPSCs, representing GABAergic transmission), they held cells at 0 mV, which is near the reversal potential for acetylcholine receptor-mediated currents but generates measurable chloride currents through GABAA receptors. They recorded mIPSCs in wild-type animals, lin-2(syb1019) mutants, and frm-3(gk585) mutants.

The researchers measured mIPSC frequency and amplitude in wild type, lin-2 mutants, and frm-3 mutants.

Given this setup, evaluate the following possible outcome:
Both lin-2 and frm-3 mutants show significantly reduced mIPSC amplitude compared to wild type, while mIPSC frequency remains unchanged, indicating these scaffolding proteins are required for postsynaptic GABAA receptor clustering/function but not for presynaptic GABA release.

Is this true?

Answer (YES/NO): NO